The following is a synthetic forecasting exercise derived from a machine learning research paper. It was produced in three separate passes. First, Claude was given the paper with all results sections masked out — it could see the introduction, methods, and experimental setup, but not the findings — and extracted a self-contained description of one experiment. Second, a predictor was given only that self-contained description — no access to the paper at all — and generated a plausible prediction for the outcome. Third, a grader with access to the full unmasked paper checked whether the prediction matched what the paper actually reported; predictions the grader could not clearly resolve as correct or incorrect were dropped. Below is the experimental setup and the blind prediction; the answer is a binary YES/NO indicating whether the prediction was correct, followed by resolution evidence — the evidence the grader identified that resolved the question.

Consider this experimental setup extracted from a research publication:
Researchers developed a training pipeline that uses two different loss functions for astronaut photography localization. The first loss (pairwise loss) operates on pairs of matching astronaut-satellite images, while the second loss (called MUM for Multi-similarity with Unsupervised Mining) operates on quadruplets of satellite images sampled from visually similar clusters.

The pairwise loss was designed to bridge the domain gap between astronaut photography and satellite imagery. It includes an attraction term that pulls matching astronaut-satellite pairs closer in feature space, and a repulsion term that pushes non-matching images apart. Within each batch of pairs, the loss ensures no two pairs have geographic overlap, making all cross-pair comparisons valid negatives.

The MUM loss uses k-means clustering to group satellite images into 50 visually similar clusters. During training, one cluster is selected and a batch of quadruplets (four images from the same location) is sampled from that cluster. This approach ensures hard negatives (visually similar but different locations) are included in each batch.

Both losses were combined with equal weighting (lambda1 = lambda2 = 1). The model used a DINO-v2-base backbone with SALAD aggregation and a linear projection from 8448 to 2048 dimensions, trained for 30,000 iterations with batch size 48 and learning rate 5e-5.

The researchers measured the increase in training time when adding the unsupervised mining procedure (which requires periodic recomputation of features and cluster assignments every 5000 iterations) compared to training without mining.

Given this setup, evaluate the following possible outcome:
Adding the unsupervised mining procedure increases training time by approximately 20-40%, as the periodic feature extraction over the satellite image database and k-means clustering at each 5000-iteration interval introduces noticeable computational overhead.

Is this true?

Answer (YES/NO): NO